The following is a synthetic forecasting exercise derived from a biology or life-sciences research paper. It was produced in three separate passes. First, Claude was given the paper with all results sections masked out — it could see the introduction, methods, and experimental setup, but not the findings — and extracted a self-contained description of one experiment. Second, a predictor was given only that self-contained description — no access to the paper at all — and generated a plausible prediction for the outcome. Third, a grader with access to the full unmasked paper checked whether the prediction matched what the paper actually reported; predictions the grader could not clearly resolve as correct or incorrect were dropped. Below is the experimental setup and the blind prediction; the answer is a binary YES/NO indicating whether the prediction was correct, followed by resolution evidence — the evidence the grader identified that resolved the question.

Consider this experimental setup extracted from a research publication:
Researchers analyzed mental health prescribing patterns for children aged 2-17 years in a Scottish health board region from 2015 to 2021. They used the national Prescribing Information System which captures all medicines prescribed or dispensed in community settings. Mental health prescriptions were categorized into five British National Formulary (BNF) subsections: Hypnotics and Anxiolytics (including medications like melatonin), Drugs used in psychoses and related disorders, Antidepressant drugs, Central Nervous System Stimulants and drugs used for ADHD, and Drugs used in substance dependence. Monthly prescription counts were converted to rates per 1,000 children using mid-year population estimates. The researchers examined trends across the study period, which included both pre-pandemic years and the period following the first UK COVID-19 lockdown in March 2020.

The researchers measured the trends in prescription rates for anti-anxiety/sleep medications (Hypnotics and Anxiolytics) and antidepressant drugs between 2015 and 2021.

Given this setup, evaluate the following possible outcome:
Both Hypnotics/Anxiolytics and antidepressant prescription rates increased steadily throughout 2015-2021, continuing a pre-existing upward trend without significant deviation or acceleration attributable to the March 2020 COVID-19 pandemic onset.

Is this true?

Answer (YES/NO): NO